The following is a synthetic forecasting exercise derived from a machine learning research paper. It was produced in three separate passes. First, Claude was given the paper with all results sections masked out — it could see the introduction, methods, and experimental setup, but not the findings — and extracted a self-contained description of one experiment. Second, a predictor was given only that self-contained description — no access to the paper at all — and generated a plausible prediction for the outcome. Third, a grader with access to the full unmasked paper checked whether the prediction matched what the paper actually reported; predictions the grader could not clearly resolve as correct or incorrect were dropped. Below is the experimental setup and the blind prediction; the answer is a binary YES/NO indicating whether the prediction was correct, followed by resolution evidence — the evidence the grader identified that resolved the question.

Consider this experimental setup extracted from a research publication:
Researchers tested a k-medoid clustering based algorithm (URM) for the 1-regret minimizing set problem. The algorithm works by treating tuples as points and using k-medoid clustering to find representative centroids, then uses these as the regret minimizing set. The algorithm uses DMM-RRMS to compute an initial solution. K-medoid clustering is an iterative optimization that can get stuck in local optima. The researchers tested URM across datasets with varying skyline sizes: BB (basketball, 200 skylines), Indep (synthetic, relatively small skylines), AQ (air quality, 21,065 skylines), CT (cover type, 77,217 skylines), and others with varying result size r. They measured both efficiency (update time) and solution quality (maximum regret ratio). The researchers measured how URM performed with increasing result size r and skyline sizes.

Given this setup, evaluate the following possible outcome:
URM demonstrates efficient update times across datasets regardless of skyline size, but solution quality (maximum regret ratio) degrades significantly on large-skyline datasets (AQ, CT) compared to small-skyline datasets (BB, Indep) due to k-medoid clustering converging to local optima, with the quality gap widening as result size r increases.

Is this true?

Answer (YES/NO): NO